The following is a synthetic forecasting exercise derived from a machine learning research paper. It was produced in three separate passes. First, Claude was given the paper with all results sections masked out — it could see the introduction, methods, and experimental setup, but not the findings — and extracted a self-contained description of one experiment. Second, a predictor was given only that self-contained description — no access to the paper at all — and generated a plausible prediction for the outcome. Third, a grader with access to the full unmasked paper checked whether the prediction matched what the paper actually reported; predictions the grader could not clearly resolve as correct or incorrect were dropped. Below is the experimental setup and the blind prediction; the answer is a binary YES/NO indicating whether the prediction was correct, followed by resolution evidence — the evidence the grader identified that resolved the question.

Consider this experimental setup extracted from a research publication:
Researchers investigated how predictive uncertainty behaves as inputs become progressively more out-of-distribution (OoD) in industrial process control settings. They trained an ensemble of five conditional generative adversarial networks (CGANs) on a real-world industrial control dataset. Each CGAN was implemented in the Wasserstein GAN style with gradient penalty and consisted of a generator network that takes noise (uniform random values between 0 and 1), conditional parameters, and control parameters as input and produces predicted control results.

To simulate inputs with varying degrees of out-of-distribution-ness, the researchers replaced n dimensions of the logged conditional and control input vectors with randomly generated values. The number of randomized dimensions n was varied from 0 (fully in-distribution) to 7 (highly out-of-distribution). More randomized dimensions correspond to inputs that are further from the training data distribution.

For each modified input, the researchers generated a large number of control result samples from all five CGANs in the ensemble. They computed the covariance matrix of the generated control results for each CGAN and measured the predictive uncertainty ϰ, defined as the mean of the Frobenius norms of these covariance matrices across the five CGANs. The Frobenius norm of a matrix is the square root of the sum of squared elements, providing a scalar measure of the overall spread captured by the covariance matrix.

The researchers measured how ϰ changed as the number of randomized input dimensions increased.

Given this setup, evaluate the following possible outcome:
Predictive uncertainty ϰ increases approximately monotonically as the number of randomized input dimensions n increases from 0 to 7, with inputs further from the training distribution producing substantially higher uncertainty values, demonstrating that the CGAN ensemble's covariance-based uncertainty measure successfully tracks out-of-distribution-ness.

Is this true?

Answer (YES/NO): YES